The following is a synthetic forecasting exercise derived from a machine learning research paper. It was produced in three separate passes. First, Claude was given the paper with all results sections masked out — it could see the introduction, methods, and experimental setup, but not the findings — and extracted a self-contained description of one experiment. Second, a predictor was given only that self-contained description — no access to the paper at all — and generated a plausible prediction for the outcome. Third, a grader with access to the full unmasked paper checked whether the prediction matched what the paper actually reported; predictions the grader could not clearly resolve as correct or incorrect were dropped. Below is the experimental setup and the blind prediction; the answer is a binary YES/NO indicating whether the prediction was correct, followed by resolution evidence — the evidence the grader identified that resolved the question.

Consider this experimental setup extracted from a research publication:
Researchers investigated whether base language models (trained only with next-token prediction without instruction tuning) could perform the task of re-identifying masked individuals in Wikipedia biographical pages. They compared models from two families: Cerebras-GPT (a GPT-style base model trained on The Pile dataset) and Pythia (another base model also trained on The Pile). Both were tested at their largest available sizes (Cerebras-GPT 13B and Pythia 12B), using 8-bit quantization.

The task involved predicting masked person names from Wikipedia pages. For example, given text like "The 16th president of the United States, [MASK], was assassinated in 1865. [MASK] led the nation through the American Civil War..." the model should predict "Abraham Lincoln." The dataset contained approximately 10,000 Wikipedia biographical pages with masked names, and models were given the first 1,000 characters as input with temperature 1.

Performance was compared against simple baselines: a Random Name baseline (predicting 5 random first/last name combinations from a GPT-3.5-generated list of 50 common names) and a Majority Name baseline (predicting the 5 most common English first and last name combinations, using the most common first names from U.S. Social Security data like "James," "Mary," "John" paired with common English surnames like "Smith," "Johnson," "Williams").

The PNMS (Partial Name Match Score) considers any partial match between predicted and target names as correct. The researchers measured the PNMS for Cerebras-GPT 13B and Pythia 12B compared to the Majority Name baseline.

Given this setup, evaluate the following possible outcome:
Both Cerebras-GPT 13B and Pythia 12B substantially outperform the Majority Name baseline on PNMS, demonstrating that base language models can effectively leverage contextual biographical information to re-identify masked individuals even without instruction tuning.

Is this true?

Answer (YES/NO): NO